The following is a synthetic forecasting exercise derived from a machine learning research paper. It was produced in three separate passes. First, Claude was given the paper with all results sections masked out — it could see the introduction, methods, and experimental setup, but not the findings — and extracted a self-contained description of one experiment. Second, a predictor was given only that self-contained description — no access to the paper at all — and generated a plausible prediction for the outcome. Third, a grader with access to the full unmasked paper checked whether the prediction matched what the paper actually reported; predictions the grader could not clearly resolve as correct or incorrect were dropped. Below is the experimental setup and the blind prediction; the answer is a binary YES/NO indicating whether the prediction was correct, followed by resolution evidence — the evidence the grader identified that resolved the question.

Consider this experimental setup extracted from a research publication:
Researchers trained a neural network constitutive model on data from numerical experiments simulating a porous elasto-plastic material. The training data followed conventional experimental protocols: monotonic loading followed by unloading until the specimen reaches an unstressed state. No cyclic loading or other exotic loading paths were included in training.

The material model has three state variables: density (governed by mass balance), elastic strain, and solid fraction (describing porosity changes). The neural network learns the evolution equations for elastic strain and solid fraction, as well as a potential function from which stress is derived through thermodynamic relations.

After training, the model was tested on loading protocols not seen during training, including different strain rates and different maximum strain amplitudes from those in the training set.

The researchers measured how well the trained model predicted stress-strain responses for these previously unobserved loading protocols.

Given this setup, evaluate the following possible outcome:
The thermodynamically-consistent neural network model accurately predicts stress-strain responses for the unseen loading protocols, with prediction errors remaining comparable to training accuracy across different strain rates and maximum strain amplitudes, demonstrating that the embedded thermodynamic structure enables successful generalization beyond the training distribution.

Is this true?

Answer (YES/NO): YES